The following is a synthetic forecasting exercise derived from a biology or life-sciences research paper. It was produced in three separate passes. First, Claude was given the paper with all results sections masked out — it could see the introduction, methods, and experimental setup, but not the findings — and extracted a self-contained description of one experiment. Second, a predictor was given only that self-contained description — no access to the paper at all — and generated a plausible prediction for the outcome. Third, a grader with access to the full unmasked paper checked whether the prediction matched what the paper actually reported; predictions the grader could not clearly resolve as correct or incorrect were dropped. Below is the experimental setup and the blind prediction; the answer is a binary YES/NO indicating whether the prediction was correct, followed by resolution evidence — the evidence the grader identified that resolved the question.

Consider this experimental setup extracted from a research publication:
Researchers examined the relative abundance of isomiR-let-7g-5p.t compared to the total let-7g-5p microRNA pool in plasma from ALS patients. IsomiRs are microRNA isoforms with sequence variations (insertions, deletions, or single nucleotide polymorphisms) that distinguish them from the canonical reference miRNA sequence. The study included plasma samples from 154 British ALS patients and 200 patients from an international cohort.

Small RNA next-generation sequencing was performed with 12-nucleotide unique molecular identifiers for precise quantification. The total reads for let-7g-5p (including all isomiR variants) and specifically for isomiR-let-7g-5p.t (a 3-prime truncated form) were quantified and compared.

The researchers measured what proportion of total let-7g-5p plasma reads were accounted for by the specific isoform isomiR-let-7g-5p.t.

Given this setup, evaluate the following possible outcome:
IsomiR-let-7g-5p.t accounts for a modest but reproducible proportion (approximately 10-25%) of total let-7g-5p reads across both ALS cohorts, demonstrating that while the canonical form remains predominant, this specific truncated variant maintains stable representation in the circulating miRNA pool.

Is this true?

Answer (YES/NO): NO